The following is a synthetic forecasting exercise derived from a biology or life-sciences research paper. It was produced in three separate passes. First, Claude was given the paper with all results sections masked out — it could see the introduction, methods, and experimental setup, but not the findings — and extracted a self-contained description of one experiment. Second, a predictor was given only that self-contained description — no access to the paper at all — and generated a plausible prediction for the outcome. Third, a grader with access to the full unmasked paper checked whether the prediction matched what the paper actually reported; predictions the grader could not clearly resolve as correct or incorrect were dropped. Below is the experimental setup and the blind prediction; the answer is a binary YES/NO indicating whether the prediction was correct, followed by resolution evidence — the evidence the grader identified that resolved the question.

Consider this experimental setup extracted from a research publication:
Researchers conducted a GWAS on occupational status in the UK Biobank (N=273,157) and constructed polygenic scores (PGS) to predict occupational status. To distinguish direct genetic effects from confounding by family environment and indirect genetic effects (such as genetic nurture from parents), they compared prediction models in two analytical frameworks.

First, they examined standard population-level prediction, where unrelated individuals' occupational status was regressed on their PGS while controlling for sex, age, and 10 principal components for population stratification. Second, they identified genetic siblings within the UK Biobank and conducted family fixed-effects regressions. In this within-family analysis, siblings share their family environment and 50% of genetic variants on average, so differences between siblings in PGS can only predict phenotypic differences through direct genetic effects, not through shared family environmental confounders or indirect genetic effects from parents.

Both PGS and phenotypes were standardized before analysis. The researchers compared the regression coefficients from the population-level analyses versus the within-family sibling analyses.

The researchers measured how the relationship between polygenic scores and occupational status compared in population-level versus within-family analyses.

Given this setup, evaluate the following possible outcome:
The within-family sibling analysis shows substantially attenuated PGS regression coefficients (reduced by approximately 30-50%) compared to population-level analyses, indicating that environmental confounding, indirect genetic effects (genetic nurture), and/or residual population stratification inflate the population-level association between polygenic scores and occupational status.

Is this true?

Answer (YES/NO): NO